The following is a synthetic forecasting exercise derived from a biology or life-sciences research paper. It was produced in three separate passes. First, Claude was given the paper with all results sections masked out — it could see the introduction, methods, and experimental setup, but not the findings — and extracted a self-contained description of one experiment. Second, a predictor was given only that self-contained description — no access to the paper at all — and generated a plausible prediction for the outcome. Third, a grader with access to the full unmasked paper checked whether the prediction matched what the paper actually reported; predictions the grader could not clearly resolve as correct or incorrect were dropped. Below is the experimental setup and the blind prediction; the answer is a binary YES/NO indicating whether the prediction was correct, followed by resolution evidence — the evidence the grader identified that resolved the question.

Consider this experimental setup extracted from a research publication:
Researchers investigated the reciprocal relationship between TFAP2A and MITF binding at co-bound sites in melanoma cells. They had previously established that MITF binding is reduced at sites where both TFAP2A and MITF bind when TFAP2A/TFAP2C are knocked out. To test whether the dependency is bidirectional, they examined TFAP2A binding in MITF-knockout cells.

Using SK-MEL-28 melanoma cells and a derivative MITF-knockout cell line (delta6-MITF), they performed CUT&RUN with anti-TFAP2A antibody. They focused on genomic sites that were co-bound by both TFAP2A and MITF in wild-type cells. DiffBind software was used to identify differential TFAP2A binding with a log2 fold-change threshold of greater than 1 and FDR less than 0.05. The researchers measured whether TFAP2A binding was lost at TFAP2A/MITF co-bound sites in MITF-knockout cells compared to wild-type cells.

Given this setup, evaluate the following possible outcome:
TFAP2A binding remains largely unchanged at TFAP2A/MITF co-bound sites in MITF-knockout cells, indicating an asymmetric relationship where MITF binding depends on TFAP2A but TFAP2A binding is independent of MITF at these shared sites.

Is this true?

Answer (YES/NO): NO